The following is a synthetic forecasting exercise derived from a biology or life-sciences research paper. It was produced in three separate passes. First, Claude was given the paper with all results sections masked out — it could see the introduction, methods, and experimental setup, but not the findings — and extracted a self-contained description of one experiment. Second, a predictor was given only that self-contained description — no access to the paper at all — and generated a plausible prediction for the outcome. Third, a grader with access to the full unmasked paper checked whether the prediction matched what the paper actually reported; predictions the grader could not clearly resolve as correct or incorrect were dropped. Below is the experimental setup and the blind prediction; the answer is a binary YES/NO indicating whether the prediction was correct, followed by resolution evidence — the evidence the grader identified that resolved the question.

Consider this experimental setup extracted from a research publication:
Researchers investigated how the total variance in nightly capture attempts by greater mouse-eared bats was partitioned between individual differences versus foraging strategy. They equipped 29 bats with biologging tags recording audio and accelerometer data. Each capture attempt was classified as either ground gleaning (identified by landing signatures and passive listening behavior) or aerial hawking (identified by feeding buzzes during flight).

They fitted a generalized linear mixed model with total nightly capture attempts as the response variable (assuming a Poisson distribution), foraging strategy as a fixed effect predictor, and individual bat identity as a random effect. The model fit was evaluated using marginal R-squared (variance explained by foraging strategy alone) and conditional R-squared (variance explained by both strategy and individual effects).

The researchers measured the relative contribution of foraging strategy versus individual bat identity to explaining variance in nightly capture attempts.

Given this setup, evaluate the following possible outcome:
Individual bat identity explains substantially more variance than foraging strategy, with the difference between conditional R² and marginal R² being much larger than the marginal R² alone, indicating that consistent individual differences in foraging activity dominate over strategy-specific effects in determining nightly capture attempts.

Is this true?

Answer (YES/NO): YES